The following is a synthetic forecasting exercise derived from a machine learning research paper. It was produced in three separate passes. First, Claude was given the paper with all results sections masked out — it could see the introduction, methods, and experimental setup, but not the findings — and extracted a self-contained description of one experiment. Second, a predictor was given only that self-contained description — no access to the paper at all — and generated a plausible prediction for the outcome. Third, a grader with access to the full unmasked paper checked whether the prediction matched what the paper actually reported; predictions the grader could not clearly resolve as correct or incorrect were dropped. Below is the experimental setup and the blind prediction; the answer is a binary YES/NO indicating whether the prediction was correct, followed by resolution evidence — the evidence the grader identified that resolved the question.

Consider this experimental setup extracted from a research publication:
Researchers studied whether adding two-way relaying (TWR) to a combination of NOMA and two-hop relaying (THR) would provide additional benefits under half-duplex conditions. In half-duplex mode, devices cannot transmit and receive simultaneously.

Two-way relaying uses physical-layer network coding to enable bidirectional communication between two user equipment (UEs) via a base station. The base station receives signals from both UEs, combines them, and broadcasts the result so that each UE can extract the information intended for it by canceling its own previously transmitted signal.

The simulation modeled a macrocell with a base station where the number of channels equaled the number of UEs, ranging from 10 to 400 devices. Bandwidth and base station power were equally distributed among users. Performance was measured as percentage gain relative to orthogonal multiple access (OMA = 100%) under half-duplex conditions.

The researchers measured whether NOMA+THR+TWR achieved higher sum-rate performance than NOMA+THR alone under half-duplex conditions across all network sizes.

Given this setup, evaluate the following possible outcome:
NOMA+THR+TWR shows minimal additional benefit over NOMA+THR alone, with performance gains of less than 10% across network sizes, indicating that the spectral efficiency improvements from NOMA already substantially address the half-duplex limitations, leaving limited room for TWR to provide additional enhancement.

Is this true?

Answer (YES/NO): YES